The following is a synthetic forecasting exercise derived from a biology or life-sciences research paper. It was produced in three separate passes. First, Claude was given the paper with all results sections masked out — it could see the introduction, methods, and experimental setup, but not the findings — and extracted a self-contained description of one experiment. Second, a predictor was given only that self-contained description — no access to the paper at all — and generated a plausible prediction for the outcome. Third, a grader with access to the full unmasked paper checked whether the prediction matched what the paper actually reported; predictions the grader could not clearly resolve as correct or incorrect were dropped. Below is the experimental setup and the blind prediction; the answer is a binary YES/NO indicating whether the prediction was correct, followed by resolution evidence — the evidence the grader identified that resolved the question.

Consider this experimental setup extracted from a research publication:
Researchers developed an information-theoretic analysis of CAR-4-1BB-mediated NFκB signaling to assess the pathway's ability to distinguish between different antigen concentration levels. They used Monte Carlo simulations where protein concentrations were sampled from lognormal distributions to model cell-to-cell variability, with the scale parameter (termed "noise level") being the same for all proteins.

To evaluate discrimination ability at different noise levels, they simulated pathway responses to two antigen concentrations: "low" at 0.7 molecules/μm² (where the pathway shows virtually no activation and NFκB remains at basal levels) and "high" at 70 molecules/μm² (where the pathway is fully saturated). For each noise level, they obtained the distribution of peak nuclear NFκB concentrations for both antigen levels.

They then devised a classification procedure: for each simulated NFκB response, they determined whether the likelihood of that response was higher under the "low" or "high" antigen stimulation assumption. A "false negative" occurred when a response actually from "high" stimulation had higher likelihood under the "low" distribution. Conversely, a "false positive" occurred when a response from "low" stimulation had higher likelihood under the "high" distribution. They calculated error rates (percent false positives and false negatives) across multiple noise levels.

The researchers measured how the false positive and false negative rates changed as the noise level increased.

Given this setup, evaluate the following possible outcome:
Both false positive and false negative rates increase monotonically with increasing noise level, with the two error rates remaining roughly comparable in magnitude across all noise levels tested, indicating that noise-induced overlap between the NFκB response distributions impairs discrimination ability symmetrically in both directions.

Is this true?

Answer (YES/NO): NO